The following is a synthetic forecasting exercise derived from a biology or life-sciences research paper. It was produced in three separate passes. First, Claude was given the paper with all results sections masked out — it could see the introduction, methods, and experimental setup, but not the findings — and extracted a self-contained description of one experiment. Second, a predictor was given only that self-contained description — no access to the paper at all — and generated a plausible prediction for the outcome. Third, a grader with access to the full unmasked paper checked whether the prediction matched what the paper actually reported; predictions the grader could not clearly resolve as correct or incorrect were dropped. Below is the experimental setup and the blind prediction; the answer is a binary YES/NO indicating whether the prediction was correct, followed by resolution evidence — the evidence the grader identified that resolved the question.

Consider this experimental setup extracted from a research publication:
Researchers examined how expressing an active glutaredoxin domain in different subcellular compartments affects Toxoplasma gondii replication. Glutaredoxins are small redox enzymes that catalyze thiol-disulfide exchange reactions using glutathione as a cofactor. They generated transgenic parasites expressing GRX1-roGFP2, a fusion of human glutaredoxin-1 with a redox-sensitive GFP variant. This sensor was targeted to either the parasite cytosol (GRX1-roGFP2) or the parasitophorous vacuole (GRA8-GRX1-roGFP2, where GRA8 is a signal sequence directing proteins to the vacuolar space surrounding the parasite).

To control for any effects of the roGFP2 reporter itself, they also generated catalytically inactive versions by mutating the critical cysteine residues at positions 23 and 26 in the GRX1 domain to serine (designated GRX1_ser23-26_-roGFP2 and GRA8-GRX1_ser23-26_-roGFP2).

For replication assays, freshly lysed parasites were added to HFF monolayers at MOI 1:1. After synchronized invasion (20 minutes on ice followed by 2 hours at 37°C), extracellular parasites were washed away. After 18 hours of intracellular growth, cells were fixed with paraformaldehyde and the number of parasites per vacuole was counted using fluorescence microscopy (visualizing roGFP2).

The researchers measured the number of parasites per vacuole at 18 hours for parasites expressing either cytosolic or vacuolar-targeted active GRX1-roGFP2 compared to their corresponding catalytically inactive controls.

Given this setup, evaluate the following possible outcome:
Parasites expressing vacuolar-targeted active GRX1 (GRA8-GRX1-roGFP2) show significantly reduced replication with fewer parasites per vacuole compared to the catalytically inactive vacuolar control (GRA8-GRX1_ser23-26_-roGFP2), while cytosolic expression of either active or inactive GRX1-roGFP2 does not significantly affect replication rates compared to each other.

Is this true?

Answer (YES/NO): NO